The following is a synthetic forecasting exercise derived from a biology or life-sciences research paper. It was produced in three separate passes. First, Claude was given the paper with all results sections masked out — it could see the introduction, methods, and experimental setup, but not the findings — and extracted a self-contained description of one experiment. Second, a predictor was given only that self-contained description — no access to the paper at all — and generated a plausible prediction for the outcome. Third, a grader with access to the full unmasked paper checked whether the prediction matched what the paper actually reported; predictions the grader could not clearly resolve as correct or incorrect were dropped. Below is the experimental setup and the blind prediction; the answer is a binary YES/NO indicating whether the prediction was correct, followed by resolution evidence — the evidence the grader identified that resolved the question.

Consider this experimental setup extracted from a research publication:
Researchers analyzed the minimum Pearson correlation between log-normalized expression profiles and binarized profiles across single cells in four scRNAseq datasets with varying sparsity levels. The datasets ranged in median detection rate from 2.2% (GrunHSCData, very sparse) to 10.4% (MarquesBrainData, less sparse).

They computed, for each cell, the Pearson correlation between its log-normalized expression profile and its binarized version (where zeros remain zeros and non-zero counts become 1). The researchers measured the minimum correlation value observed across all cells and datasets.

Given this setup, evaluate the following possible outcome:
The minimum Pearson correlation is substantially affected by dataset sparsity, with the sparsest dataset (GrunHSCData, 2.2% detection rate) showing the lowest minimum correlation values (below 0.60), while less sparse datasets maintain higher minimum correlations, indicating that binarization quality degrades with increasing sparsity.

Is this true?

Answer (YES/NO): NO